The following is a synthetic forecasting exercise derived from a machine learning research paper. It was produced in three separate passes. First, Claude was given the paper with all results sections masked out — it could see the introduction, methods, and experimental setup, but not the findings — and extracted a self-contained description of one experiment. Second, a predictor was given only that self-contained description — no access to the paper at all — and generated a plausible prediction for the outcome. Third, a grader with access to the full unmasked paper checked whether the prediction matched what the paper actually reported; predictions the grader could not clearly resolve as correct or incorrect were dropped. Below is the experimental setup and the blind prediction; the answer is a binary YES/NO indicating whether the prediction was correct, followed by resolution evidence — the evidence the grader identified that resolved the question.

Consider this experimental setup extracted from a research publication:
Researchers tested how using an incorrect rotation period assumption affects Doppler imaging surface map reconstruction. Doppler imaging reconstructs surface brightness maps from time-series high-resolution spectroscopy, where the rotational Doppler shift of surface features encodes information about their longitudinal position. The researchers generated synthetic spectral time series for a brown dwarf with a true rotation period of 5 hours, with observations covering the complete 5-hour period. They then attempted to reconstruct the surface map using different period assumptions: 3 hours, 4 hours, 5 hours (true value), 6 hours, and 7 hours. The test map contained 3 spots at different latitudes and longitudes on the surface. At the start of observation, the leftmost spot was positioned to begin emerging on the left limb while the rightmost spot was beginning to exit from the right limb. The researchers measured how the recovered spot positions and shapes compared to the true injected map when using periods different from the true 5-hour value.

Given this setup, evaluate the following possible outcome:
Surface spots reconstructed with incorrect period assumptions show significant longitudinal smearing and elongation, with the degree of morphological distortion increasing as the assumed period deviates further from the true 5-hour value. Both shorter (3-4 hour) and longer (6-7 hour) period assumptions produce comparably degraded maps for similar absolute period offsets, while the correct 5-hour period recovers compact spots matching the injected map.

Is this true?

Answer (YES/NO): NO